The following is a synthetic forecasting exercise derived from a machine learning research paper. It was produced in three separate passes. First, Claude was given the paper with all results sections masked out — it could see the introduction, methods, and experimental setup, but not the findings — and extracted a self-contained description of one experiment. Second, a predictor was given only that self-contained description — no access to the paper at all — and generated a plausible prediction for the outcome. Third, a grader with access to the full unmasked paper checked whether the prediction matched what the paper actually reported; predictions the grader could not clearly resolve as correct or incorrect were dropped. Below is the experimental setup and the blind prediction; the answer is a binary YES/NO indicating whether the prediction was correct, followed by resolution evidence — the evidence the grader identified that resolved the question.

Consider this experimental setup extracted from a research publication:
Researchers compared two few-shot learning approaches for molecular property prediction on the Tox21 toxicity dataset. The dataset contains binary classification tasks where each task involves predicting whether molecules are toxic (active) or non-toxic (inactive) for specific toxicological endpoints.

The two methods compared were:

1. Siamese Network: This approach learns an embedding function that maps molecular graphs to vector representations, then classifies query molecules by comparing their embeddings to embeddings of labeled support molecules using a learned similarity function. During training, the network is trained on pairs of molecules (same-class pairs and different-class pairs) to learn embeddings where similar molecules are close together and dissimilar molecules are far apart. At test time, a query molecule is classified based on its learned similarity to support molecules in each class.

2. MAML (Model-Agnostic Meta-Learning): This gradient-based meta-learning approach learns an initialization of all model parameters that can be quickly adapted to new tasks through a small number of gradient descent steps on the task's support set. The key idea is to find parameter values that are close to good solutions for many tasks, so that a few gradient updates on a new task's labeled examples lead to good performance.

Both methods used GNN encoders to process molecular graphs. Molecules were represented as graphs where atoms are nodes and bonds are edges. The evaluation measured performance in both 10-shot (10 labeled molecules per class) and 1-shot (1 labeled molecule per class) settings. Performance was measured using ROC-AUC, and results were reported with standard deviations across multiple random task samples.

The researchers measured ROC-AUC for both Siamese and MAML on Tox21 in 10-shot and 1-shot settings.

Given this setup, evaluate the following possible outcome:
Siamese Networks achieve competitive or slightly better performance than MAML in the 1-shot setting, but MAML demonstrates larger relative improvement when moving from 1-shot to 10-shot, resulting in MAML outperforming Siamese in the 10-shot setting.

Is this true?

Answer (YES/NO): NO